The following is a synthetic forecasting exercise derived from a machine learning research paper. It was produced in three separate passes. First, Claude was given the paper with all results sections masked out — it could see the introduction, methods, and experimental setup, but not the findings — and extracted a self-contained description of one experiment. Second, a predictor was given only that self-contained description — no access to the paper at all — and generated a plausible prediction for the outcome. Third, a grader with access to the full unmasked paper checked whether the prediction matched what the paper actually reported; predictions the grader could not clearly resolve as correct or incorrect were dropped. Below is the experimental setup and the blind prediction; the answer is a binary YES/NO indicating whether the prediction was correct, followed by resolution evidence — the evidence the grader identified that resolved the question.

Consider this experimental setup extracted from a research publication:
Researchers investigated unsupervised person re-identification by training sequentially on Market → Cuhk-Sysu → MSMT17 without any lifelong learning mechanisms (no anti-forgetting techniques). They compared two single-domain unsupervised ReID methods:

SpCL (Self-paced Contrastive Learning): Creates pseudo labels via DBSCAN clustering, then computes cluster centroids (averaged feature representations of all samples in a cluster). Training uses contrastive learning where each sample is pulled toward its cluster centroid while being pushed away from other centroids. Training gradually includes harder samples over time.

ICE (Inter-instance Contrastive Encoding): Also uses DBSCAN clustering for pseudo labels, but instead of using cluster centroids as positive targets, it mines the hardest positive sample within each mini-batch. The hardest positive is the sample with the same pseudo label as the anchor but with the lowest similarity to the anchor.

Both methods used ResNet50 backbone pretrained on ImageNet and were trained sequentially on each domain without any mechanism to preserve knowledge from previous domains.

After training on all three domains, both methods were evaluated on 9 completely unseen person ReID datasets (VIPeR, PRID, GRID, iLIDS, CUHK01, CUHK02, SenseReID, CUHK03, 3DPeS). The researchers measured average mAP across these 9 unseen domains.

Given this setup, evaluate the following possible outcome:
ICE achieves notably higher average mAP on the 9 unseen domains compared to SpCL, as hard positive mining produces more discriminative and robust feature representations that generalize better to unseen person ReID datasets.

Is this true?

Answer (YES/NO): YES